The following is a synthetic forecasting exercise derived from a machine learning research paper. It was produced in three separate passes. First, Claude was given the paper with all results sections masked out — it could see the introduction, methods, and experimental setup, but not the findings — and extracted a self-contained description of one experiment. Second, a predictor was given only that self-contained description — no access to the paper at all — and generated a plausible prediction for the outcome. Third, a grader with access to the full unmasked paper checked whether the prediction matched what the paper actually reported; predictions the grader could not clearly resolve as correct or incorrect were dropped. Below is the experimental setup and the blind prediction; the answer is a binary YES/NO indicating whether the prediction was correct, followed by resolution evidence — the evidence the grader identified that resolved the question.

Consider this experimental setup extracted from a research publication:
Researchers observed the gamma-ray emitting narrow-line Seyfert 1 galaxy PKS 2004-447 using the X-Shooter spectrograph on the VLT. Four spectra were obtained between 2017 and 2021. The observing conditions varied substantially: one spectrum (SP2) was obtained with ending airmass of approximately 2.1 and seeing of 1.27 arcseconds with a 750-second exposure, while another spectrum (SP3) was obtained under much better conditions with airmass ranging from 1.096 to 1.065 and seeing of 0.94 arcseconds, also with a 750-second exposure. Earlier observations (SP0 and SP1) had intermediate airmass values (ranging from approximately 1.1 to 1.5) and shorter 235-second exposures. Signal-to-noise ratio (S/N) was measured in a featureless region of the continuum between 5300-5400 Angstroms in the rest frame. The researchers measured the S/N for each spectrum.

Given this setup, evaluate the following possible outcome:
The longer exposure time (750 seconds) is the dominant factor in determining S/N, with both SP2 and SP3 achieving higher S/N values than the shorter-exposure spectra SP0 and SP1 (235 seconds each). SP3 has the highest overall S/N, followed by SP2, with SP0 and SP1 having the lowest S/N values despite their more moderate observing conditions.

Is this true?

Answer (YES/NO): NO